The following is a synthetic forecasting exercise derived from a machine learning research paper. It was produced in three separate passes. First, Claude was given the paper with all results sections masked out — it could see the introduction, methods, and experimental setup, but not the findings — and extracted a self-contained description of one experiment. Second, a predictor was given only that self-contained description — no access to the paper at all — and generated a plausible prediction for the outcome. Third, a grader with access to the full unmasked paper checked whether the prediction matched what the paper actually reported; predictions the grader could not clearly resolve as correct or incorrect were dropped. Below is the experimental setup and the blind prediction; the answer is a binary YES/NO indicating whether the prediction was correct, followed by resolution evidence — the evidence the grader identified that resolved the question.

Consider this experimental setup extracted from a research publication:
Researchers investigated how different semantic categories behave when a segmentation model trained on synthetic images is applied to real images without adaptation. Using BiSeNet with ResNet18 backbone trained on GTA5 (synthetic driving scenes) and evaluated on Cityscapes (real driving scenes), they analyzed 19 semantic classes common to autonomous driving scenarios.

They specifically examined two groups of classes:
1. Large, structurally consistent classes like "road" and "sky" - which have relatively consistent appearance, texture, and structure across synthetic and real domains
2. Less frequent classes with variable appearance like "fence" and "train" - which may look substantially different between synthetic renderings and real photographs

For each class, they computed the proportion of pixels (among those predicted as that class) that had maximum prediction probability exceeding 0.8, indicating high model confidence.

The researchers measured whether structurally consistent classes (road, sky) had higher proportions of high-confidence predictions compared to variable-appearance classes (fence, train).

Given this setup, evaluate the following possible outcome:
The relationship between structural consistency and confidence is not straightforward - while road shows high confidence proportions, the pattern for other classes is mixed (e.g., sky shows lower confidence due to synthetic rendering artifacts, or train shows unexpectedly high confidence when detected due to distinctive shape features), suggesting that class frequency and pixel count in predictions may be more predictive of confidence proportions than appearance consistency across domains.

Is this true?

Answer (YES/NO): NO